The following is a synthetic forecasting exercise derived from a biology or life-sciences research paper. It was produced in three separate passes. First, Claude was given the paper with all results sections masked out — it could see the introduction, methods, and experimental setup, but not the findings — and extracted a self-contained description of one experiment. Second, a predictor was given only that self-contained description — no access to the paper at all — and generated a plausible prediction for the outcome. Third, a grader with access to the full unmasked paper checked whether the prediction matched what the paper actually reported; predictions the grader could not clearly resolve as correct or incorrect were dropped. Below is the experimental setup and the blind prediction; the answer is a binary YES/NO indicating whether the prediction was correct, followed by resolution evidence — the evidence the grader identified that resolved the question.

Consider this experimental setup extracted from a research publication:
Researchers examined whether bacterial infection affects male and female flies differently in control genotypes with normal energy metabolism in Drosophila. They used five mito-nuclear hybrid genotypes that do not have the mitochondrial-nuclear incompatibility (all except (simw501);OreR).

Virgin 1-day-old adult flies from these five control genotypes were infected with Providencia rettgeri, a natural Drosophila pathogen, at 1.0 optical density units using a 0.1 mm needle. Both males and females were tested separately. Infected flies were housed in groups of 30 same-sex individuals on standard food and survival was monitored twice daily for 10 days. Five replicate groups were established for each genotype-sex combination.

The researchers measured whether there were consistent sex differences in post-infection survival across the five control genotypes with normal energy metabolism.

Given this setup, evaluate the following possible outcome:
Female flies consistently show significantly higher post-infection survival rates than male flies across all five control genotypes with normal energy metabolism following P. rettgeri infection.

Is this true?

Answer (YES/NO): NO